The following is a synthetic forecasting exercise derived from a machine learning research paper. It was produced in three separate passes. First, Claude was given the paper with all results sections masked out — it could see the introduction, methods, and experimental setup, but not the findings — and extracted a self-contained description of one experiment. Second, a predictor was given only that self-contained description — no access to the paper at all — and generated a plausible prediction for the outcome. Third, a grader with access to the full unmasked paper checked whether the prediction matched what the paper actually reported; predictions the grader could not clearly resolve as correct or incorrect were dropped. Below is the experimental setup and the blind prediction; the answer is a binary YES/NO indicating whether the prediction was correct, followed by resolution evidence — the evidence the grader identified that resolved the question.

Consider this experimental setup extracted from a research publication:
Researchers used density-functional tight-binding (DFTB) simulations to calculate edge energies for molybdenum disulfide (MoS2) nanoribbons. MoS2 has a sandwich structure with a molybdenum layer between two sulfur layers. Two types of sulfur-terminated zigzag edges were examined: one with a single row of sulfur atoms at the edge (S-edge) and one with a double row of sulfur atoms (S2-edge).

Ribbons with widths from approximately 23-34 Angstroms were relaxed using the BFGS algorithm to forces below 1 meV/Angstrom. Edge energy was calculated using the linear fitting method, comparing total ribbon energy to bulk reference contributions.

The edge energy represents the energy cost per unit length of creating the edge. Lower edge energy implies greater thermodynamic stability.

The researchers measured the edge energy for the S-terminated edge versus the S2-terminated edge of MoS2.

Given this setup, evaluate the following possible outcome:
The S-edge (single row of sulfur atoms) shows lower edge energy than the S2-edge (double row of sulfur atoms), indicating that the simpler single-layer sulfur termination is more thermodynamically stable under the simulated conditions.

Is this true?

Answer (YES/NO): YES